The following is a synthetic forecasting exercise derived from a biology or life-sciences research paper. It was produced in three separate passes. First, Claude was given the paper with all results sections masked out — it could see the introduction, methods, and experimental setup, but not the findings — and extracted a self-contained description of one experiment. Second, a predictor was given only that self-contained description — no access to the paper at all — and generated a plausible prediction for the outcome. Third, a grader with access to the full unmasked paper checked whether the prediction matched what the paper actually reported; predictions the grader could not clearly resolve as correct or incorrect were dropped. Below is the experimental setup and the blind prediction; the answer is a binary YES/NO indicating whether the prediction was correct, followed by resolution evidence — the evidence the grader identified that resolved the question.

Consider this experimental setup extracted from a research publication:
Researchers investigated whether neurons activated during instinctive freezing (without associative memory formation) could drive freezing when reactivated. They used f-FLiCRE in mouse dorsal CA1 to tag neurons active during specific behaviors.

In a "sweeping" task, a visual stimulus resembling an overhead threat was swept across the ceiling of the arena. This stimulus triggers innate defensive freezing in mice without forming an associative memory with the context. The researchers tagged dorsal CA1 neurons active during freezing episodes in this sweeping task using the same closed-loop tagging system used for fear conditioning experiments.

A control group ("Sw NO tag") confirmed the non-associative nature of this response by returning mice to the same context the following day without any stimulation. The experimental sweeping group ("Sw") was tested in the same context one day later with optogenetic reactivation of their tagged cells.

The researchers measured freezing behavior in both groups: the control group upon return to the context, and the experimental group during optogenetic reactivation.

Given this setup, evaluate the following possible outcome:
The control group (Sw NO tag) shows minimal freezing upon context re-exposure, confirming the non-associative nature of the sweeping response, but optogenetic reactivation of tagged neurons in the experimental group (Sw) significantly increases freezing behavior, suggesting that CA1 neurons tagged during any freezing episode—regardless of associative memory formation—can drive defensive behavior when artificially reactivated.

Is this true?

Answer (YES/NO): NO